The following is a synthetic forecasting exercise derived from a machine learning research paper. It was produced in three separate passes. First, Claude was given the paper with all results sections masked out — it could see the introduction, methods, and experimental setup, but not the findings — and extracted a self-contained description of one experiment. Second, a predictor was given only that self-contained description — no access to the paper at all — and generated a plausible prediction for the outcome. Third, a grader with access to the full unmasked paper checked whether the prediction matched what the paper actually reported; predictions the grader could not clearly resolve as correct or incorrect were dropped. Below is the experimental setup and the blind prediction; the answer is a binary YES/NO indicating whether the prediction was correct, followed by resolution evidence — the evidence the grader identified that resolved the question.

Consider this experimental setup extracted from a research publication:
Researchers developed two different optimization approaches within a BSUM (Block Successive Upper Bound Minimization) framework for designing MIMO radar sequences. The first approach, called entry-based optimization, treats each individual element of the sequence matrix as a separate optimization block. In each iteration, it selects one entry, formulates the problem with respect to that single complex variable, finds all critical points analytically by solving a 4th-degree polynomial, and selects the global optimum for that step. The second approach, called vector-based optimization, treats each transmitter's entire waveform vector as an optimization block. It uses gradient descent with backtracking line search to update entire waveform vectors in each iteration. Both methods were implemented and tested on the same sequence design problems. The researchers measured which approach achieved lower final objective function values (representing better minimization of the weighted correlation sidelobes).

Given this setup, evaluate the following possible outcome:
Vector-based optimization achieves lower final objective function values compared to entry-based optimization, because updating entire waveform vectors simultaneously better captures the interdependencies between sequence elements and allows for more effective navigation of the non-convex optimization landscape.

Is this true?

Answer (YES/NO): NO